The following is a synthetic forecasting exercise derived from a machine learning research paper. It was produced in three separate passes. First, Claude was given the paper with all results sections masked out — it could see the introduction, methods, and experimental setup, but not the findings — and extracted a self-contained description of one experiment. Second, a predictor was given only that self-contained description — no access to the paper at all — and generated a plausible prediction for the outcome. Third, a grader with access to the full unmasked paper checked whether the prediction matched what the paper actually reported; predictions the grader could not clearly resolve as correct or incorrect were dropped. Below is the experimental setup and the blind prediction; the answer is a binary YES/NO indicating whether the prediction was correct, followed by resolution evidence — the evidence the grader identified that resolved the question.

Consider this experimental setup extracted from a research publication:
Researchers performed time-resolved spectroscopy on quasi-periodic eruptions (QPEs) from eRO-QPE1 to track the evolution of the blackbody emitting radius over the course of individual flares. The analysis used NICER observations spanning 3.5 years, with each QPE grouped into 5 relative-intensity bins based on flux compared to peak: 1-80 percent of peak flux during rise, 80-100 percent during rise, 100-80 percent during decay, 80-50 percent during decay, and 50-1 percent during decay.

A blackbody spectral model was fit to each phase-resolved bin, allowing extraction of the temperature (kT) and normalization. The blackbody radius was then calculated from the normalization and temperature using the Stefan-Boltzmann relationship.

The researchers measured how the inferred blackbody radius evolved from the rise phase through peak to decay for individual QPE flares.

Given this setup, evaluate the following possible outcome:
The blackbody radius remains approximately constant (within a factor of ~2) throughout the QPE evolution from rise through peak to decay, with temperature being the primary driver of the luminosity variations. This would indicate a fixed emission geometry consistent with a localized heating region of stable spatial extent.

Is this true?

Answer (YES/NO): NO